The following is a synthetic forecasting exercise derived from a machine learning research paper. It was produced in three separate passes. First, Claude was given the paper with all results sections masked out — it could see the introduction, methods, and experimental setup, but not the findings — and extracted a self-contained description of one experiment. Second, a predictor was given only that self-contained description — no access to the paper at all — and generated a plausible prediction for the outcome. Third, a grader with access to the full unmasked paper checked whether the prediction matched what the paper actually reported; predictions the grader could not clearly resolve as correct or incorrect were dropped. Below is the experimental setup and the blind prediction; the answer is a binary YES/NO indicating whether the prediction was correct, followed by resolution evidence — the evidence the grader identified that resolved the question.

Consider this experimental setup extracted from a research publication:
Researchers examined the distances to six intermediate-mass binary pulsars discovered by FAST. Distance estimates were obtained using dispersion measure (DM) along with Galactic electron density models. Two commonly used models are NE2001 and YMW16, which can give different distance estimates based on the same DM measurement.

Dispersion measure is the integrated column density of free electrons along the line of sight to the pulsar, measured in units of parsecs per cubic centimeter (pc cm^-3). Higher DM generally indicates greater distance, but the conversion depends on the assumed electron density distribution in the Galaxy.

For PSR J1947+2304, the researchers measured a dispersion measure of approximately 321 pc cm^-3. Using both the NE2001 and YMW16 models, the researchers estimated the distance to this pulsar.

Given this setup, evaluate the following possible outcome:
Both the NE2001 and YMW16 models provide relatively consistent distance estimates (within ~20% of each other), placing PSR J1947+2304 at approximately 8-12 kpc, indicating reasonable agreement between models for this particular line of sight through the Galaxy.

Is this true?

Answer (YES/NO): YES